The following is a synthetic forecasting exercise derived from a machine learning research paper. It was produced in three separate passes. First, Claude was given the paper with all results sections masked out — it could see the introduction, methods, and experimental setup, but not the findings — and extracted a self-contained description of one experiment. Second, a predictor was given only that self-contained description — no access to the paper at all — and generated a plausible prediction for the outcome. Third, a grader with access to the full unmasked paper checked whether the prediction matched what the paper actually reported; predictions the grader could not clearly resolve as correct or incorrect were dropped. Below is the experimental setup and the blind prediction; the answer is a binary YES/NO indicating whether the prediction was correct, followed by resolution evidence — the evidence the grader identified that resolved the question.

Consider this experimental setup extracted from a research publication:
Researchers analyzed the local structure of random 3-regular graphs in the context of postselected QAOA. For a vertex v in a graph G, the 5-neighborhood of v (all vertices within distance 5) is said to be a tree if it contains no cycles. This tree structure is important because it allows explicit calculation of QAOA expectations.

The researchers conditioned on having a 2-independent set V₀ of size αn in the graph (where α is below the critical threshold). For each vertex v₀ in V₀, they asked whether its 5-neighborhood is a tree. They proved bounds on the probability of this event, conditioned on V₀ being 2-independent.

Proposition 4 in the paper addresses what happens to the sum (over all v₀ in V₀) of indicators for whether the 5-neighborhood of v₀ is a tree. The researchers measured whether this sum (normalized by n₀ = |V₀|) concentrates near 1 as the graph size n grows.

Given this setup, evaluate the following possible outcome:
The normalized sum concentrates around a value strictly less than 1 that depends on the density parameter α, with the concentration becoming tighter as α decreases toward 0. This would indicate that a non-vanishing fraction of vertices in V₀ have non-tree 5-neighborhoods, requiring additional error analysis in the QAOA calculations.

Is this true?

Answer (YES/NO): NO